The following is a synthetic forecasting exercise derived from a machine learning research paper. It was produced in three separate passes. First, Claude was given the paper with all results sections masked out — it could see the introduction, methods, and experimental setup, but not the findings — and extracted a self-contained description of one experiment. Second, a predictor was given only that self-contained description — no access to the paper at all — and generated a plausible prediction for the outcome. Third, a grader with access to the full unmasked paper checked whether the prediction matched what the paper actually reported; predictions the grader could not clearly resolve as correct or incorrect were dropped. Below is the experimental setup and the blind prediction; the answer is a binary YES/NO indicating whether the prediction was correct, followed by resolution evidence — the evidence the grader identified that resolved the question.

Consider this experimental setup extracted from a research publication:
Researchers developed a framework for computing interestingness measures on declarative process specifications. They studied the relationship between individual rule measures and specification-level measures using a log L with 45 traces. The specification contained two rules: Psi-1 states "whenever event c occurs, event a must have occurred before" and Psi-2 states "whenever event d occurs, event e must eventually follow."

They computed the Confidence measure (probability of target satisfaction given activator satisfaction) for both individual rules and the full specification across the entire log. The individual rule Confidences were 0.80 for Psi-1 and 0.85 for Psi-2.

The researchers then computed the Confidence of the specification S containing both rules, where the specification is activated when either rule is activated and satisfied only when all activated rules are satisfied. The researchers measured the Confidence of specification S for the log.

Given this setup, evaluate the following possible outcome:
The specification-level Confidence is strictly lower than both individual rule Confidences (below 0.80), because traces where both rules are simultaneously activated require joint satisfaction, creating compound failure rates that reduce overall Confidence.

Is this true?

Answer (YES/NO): NO